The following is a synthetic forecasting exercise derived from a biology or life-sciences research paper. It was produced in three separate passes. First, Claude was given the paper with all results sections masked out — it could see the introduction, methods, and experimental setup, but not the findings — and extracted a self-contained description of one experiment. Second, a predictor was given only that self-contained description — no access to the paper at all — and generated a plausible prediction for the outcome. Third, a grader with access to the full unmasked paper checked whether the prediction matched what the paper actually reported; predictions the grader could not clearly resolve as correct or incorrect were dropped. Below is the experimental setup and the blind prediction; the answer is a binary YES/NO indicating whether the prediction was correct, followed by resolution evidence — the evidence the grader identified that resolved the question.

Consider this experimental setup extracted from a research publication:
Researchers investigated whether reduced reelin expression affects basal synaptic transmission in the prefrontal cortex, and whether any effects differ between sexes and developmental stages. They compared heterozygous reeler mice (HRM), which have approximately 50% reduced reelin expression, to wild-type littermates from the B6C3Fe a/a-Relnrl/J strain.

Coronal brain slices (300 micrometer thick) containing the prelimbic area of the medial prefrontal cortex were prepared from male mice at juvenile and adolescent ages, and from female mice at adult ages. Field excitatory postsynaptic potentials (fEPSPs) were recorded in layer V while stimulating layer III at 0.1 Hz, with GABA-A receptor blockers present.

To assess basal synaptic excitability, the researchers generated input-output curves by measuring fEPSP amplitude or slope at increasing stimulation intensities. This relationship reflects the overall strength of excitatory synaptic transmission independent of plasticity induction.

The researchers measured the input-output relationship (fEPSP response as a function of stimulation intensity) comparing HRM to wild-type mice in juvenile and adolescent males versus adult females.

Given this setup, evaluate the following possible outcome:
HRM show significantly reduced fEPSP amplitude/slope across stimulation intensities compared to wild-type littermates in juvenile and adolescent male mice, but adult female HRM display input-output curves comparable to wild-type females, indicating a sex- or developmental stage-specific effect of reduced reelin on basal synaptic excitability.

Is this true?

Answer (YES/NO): NO